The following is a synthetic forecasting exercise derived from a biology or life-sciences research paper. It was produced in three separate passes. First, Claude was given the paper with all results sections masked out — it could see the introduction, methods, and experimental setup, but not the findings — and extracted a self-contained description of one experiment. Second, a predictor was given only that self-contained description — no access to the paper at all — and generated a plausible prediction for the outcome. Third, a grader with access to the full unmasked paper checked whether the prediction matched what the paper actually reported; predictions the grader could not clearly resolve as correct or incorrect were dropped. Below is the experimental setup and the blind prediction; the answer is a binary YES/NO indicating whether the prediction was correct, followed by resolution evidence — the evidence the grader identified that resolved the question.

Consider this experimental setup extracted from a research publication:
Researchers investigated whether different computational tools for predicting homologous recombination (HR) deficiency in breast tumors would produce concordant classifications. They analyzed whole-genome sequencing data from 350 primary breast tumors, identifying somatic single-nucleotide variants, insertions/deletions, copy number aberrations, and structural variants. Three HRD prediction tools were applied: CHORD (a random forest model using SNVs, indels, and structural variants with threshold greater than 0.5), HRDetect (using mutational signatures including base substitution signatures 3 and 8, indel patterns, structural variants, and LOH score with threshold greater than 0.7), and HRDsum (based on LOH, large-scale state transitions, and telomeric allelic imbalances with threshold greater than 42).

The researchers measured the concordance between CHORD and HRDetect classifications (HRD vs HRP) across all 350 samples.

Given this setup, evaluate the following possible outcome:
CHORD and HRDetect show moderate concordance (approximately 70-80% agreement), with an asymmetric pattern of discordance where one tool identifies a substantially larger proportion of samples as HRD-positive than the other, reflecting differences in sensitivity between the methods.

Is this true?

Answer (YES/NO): NO